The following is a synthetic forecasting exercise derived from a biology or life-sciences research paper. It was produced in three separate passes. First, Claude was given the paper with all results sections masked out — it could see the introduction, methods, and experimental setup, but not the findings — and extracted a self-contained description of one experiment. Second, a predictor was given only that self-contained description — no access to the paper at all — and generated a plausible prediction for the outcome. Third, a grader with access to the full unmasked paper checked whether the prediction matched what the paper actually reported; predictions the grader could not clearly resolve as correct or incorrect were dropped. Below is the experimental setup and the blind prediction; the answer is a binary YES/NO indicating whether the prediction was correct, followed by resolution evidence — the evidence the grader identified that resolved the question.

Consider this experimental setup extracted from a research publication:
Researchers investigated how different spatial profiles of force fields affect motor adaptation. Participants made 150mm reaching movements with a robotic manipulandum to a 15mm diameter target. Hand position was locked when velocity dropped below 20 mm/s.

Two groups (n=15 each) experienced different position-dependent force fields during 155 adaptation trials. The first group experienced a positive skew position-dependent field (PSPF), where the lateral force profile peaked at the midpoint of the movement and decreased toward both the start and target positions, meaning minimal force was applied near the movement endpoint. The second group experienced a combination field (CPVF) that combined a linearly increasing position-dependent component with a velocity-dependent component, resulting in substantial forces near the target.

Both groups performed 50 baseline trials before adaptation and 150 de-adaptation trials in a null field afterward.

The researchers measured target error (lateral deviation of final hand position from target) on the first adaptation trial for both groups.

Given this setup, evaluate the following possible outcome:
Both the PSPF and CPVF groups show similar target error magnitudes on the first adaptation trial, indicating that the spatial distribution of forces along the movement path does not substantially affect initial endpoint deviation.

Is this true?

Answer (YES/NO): NO